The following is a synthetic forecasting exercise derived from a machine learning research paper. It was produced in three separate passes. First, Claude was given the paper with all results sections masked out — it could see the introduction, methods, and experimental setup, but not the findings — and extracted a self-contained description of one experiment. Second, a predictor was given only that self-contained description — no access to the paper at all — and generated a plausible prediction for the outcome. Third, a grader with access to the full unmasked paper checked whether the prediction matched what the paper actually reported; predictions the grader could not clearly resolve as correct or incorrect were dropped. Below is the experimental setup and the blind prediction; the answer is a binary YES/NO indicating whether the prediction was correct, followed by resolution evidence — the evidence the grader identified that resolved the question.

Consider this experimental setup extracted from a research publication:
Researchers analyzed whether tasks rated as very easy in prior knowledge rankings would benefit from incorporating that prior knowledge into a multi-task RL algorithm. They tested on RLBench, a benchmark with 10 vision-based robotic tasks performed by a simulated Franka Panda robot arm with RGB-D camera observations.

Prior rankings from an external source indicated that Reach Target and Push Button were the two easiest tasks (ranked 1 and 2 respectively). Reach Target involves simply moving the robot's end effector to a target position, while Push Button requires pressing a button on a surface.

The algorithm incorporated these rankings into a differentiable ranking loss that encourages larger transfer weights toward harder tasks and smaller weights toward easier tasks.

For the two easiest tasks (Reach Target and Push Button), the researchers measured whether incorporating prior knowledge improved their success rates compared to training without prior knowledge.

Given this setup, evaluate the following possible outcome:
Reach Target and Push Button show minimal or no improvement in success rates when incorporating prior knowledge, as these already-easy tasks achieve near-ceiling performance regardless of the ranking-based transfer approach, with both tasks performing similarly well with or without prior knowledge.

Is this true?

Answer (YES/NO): YES